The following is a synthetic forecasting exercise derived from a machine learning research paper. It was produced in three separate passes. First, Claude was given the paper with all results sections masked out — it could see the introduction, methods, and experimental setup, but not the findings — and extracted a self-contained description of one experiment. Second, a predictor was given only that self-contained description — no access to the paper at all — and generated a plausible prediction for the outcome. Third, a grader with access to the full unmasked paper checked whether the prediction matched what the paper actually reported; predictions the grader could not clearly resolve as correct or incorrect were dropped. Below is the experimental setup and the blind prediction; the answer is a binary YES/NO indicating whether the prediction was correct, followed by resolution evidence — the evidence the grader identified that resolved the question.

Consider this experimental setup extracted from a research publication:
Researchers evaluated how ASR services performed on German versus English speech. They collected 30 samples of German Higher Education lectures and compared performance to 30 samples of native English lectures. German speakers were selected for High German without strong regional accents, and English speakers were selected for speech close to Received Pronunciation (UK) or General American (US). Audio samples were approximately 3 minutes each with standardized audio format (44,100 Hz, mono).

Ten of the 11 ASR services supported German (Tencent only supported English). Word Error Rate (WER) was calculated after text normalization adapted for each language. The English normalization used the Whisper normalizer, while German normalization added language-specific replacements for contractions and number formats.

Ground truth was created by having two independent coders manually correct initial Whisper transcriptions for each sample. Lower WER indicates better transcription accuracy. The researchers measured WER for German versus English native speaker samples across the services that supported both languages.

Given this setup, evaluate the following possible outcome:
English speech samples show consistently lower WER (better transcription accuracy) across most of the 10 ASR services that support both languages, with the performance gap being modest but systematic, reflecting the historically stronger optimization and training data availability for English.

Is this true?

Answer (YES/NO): NO